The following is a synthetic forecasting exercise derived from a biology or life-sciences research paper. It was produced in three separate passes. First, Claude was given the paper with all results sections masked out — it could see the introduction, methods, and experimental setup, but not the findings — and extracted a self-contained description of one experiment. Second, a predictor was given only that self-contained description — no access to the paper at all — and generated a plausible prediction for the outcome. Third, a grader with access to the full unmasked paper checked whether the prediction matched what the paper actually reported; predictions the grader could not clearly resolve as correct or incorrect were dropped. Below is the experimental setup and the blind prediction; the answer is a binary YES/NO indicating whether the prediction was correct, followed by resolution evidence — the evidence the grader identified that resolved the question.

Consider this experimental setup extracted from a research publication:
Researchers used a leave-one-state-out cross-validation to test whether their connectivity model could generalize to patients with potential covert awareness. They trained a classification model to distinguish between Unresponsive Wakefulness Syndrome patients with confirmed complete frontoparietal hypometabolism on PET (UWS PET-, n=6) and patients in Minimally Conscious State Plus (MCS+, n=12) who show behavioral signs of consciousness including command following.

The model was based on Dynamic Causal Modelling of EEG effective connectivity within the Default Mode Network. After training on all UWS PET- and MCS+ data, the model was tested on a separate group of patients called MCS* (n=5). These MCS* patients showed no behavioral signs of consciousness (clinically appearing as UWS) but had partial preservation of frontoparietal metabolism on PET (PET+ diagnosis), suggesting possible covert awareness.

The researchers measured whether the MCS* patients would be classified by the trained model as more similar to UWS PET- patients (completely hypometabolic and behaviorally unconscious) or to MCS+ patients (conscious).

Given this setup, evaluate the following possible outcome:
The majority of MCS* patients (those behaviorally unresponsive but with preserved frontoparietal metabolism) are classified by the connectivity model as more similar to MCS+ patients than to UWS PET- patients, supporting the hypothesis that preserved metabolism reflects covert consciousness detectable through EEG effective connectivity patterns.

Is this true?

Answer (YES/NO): YES